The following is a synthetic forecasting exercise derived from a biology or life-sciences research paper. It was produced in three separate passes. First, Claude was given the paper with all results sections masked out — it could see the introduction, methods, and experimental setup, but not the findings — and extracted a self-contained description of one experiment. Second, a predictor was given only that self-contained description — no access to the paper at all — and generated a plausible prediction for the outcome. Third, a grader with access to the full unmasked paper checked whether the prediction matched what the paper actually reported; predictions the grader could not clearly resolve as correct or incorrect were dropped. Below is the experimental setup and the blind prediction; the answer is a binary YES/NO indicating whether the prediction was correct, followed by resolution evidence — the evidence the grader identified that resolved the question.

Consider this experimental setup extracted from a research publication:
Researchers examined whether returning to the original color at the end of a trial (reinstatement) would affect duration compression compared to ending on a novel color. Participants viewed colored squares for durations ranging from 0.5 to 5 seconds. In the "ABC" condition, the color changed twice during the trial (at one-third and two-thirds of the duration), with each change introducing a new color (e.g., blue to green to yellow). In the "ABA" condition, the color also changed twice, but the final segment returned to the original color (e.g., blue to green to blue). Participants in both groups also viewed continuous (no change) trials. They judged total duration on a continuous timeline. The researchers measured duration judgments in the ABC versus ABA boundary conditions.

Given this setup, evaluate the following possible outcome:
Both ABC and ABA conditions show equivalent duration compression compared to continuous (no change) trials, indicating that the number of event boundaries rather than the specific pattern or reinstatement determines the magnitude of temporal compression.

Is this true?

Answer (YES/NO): YES